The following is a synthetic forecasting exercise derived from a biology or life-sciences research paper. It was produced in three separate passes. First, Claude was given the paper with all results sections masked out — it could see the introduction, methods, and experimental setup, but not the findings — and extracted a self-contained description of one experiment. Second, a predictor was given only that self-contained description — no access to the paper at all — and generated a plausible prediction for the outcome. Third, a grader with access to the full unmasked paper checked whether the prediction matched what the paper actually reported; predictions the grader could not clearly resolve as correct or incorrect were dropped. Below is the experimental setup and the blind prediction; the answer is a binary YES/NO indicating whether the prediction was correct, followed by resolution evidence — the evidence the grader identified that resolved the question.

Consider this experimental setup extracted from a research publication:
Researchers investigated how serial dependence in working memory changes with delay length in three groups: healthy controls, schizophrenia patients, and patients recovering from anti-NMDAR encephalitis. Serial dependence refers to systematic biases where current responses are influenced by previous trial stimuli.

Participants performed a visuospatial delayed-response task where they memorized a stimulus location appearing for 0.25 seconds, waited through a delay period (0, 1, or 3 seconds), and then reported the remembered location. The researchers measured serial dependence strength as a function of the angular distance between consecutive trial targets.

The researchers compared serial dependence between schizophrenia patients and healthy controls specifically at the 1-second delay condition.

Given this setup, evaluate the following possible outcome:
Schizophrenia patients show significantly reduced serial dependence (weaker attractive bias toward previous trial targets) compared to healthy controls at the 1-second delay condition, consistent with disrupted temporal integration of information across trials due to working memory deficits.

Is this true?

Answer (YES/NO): YES